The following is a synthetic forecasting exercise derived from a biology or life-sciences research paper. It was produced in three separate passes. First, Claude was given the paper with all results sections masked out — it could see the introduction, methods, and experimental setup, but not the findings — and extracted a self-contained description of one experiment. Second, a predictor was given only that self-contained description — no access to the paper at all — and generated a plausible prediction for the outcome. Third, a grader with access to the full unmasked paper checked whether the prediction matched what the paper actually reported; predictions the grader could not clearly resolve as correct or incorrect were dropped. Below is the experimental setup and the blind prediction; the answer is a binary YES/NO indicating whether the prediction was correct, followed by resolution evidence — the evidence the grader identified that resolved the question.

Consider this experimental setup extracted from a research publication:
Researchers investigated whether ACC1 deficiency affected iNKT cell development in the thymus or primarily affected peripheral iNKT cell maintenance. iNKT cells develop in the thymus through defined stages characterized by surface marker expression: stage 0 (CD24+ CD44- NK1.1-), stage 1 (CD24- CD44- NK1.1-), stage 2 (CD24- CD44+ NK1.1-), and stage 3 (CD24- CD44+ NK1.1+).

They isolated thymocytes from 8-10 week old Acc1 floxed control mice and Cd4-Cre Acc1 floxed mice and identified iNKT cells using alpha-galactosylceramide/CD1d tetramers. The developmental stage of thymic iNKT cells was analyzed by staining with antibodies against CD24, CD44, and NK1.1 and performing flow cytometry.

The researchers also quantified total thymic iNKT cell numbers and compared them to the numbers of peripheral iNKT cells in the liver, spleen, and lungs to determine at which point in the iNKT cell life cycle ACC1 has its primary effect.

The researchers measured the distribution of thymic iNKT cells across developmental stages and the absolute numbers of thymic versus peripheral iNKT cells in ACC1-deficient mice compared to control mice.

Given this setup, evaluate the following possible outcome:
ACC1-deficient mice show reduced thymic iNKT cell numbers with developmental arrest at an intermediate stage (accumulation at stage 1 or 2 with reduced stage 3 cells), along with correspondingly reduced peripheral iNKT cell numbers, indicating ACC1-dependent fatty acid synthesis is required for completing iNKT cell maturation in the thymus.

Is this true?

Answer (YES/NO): NO